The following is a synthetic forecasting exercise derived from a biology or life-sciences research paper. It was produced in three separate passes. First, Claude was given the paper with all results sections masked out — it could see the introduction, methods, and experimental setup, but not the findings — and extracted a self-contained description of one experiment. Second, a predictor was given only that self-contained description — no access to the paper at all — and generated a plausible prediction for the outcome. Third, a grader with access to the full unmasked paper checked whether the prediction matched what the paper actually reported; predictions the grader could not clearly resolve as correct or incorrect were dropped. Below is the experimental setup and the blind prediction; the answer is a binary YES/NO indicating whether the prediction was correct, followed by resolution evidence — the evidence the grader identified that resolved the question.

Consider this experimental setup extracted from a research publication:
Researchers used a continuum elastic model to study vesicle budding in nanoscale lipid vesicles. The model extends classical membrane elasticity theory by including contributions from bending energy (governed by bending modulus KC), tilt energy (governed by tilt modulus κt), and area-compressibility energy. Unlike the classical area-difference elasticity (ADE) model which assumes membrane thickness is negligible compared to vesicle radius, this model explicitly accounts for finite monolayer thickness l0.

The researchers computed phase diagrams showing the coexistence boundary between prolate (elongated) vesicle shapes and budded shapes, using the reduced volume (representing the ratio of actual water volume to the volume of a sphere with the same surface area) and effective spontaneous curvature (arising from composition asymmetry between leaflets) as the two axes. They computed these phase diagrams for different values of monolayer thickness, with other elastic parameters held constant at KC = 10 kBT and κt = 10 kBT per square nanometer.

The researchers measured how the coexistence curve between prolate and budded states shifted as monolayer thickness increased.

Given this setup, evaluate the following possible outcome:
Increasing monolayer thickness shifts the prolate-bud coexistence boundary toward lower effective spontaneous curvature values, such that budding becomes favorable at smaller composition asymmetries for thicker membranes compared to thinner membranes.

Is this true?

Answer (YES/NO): NO